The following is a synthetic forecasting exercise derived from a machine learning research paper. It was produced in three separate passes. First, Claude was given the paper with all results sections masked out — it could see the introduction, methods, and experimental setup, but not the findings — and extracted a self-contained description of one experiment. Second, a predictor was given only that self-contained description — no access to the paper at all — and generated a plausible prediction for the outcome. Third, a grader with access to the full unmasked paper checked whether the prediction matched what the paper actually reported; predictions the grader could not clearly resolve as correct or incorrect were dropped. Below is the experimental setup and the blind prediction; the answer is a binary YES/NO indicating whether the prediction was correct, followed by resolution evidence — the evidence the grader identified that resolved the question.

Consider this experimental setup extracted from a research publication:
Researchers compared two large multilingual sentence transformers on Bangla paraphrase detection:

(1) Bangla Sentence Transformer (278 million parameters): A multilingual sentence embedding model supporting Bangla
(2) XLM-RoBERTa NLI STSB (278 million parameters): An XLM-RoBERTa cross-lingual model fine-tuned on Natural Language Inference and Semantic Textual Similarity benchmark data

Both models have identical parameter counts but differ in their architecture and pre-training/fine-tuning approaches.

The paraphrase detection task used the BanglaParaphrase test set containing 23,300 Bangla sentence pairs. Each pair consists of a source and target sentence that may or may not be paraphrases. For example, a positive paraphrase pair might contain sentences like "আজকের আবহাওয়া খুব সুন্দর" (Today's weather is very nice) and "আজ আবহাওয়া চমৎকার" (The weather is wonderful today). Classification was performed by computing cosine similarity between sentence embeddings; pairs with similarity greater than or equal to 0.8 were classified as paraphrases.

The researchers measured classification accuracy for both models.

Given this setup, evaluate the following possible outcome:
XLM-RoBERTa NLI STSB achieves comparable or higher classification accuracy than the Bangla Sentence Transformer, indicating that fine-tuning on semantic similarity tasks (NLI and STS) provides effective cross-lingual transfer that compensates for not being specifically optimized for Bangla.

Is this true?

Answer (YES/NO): NO